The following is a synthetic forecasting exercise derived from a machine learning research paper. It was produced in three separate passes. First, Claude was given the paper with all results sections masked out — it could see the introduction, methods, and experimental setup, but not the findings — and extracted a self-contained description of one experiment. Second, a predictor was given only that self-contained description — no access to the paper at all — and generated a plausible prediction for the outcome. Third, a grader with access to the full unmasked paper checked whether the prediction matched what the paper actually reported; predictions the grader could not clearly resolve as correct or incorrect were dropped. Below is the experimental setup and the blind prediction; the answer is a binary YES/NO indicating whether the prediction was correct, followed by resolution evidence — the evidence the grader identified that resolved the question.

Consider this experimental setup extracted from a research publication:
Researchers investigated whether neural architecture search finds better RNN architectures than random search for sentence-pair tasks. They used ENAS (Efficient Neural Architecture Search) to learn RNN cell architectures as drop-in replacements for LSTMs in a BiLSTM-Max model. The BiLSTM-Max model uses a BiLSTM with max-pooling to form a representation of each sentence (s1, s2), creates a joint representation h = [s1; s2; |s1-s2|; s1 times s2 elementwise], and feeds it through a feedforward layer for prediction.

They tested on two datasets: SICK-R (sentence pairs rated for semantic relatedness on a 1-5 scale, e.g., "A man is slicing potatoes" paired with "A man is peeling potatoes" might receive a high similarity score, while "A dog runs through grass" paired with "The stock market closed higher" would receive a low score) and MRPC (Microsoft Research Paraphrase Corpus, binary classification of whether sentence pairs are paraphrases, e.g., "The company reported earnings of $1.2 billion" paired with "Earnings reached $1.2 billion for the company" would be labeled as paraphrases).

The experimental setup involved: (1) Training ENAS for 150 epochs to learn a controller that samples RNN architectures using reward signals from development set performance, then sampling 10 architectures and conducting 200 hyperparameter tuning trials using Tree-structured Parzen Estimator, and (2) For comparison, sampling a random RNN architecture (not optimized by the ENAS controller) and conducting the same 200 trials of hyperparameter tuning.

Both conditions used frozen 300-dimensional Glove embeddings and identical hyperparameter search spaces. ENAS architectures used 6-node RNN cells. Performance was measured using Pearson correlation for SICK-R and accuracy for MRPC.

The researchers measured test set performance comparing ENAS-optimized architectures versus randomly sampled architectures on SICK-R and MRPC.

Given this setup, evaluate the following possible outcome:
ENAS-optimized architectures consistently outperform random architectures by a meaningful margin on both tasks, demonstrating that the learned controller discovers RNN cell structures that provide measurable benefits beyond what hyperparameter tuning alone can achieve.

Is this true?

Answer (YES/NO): NO